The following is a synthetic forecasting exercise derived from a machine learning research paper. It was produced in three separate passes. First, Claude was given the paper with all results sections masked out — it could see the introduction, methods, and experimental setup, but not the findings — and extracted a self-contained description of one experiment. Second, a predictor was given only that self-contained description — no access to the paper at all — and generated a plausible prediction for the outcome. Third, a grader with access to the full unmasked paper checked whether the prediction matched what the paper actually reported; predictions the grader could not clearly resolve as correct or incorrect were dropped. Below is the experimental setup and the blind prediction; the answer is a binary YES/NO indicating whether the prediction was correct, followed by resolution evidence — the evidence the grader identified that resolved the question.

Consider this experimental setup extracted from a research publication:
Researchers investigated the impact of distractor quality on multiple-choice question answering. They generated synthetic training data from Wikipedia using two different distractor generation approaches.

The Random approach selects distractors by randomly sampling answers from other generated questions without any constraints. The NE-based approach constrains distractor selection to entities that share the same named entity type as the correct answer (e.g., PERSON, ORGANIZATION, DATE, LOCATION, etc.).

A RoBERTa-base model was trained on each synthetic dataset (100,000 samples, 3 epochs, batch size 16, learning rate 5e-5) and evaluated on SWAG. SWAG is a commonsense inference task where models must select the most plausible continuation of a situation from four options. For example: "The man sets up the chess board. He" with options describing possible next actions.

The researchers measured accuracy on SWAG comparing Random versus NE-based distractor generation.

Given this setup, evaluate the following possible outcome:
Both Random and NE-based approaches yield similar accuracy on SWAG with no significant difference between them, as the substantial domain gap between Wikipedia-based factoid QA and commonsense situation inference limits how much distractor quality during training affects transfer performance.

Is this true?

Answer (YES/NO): NO